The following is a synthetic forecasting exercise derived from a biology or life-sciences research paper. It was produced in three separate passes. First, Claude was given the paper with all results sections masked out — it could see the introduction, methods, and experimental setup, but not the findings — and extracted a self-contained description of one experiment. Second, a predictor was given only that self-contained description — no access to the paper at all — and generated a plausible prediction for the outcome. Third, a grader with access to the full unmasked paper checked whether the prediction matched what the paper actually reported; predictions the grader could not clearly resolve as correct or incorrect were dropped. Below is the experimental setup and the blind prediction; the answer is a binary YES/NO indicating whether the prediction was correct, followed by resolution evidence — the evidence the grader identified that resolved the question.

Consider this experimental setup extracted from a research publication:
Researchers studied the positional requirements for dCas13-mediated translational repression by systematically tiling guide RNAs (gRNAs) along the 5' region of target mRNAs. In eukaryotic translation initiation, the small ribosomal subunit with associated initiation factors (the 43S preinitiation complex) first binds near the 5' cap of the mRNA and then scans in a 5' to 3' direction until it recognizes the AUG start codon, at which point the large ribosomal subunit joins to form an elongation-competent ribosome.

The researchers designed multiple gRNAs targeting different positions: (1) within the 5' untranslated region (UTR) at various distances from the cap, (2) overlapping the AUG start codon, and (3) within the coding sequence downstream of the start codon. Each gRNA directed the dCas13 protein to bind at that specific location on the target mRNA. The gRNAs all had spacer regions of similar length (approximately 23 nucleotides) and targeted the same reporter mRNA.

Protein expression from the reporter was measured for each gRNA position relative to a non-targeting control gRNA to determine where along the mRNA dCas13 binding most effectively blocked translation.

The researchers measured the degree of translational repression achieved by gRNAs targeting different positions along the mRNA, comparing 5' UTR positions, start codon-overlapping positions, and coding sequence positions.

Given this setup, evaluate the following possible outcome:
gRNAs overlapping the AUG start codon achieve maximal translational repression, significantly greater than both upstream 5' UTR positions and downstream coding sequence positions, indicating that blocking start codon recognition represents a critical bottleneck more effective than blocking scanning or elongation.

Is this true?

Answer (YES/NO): YES